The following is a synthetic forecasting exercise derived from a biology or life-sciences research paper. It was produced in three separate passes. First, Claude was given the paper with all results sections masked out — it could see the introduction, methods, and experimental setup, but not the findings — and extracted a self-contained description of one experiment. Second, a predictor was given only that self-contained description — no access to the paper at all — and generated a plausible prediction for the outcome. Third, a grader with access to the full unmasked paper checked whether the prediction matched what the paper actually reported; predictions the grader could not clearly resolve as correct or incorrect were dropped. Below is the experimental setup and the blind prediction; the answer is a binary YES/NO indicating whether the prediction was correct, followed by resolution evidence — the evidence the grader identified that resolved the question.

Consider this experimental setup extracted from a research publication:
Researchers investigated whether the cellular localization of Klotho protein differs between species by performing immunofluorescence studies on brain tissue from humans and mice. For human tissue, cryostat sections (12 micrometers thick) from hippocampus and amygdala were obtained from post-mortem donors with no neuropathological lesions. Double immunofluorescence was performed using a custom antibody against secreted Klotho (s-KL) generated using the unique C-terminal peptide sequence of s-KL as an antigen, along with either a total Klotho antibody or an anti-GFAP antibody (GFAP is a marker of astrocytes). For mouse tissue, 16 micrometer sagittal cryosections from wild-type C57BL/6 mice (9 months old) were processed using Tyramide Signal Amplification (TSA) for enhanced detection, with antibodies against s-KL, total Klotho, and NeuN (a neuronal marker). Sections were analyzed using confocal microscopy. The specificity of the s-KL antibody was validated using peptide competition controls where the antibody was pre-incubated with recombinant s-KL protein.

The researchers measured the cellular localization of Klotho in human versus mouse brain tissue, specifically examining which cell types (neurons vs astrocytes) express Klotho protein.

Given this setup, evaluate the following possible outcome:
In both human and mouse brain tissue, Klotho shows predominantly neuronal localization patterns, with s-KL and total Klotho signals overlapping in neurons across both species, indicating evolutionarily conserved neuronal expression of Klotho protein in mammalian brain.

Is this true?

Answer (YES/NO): NO